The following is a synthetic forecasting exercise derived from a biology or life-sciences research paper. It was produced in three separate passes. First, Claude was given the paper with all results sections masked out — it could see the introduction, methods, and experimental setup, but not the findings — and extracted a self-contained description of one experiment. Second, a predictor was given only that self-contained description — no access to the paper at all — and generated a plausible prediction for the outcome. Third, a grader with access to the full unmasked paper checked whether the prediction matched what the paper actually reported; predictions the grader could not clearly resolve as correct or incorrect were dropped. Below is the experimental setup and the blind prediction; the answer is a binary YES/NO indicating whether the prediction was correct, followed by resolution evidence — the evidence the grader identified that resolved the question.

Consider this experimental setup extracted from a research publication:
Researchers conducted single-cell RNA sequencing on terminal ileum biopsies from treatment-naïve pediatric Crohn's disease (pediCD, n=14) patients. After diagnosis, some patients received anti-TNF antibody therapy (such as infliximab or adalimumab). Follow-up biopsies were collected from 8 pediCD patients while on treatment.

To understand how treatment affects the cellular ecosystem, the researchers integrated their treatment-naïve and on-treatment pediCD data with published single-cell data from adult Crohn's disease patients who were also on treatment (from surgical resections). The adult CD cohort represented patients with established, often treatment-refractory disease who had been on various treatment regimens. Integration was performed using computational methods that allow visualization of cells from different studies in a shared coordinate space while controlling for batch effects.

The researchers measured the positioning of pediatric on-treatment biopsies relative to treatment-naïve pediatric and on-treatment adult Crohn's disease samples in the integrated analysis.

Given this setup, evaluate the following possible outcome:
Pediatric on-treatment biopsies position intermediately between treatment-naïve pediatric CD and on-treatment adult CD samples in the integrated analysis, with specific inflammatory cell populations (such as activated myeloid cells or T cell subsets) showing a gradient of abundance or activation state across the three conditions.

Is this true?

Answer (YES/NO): YES